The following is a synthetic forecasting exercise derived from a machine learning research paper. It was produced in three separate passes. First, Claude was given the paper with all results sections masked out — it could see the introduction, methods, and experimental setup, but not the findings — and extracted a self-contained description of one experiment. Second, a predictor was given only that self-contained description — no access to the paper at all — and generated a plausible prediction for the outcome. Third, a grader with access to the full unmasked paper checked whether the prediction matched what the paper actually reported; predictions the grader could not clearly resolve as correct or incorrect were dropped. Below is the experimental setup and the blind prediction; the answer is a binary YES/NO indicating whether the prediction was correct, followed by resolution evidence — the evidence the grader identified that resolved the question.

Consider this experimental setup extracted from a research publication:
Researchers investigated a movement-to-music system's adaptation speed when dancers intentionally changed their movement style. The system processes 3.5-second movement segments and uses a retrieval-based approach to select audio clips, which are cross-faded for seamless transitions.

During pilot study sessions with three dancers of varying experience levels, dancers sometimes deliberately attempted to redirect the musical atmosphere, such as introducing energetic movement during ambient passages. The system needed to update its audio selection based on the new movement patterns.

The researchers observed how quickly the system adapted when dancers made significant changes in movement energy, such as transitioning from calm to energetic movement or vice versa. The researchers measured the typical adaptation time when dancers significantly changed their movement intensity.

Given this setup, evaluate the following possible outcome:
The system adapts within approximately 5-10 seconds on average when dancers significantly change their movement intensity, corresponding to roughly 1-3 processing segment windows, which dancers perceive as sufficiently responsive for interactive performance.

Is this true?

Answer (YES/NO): NO